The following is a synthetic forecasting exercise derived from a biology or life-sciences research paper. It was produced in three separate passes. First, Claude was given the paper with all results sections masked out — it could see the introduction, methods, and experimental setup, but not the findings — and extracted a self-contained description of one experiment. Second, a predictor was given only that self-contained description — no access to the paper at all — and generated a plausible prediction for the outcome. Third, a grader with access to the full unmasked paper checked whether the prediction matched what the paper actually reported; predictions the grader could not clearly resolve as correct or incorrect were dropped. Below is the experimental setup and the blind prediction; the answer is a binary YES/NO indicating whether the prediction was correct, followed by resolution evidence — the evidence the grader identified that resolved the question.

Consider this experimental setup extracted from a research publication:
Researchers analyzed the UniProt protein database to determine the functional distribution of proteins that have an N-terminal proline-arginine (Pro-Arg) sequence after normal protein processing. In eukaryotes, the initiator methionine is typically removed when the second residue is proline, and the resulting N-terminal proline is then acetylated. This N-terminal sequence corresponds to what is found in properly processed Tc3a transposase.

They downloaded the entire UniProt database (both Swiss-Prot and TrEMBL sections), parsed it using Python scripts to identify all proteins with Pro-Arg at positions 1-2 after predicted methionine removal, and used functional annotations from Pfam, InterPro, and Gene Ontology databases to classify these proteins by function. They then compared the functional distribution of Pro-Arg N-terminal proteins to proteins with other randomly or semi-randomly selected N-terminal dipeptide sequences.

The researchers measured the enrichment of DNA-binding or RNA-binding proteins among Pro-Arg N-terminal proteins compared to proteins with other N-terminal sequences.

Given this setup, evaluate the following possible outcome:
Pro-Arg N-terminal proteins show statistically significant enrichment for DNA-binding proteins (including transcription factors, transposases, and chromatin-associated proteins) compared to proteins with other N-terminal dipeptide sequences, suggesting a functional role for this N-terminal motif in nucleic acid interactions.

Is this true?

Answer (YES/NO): YES